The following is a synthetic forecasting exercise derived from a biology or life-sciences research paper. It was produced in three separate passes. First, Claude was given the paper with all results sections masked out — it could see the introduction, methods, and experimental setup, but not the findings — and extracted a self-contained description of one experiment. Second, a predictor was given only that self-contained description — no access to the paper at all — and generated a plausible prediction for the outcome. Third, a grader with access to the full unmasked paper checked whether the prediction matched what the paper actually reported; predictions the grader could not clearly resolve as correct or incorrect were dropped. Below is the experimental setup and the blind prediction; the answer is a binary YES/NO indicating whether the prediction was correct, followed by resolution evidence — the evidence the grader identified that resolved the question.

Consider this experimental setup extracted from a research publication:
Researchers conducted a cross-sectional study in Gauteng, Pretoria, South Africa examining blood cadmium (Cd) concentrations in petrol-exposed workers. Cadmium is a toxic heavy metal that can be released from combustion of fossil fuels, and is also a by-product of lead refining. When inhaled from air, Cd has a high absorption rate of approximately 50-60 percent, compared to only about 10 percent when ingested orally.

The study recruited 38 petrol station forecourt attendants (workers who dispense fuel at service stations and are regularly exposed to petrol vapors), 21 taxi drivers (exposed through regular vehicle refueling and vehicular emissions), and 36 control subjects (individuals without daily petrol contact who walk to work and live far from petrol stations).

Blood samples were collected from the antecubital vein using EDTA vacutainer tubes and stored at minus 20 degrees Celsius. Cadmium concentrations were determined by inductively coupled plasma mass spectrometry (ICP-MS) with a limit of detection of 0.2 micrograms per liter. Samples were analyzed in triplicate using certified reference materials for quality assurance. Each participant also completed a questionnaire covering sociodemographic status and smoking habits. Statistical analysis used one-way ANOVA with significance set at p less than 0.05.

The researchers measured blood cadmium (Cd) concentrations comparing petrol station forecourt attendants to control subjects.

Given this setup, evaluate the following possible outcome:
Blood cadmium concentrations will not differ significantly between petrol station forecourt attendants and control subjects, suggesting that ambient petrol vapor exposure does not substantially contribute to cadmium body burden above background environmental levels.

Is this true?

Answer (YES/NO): YES